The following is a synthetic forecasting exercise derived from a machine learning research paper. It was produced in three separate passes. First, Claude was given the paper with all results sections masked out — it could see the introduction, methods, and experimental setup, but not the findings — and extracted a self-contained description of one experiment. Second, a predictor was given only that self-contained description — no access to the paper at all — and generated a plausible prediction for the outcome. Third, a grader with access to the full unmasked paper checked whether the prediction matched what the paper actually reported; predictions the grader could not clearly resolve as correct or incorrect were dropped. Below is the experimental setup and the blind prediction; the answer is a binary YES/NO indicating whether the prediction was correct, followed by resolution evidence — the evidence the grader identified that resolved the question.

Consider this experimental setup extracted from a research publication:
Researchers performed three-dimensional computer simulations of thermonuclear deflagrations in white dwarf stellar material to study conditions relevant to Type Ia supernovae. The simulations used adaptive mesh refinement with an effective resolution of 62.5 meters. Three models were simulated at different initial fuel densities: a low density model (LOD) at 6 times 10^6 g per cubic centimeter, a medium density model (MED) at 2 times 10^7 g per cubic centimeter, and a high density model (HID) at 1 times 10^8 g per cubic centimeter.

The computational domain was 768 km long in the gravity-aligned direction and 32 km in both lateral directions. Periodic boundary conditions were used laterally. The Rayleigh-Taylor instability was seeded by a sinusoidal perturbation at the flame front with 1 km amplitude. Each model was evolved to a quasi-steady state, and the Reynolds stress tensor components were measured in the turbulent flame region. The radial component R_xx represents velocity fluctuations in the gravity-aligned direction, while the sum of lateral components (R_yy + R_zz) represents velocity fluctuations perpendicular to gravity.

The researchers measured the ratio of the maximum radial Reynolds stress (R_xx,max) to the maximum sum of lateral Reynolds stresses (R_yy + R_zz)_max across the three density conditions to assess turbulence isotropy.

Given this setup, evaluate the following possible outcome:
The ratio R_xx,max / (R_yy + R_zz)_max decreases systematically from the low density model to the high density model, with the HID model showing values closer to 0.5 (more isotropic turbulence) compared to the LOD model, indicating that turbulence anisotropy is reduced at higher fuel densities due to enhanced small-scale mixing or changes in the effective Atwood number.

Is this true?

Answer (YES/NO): NO